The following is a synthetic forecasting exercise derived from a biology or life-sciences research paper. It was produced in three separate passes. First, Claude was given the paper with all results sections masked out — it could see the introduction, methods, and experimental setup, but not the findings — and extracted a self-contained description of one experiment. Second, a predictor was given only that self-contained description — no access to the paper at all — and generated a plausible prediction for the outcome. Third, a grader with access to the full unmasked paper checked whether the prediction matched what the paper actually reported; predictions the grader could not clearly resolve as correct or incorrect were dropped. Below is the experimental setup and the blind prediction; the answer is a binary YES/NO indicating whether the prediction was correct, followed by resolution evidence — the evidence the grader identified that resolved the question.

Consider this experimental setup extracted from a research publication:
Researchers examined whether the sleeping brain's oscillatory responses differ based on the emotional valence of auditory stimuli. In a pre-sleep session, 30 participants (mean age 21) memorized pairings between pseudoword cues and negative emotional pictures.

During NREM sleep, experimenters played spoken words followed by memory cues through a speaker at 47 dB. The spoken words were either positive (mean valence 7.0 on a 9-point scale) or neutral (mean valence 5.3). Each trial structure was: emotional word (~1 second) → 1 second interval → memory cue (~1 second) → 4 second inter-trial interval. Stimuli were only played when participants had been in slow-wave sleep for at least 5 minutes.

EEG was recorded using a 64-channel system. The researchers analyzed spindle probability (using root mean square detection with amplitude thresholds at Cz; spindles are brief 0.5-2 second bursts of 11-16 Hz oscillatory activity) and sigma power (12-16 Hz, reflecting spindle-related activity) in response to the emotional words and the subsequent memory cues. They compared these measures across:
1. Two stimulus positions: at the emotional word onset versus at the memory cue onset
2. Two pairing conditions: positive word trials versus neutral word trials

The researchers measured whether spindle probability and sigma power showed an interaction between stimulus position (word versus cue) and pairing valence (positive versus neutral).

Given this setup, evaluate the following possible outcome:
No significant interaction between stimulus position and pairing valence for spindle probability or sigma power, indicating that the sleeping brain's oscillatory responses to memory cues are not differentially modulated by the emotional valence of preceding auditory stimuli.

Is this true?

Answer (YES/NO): NO